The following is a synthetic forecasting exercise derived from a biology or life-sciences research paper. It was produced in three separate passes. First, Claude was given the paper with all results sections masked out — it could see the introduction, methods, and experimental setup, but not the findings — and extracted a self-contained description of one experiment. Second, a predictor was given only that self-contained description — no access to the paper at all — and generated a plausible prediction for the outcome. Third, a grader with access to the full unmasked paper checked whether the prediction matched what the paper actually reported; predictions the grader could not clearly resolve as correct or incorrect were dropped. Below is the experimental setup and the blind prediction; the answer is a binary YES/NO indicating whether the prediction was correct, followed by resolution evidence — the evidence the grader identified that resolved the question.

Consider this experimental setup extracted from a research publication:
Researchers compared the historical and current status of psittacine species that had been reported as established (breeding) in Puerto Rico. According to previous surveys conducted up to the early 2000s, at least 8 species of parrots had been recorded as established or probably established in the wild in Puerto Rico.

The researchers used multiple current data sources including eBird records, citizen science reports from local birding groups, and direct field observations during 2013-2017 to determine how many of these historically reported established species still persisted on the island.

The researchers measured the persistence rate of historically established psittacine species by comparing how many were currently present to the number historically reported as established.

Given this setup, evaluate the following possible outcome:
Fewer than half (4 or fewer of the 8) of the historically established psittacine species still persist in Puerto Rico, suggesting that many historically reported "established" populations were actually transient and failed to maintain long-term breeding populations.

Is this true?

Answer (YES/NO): NO